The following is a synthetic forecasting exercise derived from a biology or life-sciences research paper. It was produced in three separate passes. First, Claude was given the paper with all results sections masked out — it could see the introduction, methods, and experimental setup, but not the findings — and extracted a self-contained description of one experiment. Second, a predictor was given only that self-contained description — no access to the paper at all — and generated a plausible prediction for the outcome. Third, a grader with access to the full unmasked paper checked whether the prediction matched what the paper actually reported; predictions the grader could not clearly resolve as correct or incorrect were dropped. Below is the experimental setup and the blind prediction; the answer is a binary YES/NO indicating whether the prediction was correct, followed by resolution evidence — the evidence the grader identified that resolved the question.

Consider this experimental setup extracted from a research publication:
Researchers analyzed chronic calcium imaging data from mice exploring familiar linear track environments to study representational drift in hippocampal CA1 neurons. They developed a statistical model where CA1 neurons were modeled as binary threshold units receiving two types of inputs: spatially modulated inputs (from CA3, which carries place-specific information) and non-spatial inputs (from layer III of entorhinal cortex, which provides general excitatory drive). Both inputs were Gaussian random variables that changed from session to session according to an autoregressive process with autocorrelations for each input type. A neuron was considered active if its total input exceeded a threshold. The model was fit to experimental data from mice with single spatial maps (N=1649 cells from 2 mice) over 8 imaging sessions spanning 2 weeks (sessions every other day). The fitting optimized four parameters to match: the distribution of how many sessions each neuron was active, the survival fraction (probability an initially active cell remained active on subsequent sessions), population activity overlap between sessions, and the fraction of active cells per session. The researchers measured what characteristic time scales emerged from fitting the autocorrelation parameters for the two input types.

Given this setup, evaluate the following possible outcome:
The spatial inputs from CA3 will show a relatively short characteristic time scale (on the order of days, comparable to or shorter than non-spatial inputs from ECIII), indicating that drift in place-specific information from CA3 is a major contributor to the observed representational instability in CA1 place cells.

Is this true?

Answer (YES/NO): NO